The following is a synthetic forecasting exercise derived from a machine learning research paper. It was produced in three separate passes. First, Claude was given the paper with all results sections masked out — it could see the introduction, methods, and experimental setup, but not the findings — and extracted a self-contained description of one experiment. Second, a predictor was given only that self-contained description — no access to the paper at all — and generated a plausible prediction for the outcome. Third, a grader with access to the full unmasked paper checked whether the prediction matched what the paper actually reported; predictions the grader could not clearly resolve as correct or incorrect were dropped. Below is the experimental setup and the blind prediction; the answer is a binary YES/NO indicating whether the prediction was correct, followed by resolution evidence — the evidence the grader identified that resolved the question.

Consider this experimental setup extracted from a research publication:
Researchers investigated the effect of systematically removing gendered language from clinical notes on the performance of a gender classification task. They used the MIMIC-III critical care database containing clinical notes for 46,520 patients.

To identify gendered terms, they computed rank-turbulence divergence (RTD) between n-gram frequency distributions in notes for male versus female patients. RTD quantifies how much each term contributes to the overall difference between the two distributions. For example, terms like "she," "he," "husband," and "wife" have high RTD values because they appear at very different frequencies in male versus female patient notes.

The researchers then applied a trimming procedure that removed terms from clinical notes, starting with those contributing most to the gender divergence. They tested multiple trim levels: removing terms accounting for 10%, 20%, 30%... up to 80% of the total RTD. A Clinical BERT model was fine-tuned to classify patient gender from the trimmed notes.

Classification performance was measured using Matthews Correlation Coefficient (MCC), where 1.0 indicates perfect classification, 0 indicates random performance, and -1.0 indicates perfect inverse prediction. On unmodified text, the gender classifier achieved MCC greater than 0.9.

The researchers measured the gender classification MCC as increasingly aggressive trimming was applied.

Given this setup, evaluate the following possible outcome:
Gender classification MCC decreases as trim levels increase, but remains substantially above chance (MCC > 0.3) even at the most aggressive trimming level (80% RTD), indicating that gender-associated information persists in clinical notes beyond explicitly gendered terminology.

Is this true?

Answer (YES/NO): NO